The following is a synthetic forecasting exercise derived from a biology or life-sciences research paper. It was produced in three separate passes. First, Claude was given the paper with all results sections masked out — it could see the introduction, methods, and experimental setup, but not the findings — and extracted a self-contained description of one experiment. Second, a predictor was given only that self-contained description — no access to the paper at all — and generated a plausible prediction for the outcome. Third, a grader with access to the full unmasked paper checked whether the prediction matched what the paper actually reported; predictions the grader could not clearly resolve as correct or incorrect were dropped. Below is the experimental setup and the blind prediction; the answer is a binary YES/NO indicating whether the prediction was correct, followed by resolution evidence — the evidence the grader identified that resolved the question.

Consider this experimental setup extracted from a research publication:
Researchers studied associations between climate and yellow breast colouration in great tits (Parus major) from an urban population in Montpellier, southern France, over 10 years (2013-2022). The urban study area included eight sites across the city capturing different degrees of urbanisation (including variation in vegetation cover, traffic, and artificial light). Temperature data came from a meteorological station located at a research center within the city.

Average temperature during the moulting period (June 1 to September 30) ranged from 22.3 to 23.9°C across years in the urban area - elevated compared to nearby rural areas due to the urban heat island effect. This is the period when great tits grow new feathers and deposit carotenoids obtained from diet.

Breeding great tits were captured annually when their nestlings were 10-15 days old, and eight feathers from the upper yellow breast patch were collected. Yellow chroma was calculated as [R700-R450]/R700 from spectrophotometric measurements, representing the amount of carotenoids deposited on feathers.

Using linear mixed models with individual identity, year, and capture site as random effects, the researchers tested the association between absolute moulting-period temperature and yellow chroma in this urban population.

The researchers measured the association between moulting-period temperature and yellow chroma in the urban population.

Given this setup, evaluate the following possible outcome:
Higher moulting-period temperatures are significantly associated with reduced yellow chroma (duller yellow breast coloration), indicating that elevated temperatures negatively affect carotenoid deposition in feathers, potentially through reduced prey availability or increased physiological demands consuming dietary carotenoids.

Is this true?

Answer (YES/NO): NO